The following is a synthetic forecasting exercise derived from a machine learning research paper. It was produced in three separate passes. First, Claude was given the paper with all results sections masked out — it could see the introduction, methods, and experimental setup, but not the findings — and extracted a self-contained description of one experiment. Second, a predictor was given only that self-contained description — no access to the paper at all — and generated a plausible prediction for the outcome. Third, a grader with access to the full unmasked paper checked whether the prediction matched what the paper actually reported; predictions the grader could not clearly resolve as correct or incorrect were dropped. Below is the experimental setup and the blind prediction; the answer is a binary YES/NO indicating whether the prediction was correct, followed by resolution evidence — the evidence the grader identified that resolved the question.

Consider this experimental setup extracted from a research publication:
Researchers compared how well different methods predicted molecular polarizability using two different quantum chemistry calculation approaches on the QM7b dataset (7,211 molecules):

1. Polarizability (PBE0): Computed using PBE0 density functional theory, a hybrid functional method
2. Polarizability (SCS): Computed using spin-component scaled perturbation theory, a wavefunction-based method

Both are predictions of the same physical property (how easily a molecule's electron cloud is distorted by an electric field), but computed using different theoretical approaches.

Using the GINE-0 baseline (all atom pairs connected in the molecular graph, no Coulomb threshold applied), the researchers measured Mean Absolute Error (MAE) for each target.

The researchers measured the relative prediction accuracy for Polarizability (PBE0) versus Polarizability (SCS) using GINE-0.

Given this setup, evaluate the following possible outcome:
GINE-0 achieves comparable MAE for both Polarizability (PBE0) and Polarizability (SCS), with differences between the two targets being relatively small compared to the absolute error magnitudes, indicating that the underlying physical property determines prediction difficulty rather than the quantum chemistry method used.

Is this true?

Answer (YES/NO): NO